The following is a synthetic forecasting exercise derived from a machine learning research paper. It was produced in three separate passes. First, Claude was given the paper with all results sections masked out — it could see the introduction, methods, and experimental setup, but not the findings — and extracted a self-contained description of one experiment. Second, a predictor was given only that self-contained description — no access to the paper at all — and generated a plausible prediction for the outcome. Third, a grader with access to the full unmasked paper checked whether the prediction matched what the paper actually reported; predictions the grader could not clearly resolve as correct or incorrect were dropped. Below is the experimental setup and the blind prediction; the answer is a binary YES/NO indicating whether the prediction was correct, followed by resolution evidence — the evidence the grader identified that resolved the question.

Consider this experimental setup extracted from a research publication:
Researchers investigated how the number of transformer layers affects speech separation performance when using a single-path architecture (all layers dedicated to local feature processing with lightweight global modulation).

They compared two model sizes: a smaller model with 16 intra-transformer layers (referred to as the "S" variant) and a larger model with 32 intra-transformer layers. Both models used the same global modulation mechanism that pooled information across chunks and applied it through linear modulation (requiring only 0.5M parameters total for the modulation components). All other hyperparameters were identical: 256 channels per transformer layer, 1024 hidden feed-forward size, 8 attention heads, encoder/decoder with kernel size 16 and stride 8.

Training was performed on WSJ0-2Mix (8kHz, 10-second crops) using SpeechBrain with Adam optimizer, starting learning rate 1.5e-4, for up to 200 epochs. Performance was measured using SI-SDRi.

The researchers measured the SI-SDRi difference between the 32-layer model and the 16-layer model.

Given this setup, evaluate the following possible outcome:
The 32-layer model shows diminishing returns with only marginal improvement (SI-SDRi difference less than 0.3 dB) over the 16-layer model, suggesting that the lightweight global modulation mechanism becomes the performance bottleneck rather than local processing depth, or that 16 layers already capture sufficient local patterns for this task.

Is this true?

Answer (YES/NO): NO